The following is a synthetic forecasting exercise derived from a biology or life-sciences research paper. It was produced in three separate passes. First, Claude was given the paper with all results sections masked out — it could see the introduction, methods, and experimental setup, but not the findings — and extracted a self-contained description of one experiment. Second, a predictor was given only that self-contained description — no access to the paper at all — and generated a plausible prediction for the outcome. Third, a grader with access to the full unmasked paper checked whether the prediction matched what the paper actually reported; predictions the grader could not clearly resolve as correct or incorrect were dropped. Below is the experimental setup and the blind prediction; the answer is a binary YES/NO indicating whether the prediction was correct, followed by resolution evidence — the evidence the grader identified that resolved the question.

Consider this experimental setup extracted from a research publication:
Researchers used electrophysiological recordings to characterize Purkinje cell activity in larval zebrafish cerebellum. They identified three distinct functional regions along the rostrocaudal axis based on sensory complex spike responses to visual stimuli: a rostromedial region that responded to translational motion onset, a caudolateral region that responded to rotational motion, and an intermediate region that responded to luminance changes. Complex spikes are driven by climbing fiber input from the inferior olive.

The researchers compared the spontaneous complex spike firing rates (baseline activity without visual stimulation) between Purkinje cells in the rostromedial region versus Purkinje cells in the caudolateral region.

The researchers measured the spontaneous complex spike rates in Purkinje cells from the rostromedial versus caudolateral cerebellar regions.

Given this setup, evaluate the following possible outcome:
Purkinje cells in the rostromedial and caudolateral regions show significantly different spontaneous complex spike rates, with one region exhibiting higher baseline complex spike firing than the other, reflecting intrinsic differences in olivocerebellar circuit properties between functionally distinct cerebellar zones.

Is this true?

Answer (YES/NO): YES